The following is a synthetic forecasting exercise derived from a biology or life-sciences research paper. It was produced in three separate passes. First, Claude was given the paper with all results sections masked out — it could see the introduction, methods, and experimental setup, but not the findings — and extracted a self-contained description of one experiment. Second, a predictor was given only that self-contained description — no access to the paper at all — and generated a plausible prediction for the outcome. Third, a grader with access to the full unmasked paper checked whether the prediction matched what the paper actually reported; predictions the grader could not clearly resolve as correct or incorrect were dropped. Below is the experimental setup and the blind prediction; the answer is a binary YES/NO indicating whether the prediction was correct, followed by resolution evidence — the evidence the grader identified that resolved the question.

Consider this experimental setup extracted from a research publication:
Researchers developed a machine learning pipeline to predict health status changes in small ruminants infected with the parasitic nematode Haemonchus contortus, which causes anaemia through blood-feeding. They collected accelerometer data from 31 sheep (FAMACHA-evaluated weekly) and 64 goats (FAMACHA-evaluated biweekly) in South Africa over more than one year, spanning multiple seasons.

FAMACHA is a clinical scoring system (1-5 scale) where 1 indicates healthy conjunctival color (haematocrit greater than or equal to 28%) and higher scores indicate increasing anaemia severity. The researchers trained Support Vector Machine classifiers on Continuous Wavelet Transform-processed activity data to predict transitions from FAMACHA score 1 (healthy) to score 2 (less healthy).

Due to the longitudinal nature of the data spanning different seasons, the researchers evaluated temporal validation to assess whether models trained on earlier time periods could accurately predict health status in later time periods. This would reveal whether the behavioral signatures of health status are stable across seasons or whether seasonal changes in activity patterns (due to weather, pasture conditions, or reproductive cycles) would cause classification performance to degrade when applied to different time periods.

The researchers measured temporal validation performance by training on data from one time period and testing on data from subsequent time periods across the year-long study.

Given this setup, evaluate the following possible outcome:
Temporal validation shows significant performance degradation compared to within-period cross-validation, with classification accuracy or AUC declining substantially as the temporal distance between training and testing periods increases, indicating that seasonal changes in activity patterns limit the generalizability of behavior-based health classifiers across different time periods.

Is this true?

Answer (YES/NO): NO